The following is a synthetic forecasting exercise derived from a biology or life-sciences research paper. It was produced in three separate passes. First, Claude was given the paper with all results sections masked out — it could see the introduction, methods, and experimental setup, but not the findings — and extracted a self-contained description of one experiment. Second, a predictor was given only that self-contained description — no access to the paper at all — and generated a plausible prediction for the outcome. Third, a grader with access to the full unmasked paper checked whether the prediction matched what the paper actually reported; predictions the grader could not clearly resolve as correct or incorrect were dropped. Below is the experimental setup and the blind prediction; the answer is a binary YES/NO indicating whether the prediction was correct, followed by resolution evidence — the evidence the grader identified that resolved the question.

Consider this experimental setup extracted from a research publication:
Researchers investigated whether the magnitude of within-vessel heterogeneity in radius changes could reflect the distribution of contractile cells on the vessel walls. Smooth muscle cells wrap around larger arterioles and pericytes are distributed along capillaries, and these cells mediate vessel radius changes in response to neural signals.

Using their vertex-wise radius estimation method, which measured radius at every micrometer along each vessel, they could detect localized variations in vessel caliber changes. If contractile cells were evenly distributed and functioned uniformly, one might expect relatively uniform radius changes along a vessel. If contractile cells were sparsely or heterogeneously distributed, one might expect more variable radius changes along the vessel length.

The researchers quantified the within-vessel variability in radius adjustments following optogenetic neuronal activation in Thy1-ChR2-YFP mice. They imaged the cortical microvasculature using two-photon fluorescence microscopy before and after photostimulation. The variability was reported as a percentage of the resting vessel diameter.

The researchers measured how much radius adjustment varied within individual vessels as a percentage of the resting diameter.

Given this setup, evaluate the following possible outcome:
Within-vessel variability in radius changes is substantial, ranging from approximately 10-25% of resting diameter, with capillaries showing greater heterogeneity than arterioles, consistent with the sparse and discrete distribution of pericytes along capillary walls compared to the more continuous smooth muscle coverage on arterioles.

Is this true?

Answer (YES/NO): NO